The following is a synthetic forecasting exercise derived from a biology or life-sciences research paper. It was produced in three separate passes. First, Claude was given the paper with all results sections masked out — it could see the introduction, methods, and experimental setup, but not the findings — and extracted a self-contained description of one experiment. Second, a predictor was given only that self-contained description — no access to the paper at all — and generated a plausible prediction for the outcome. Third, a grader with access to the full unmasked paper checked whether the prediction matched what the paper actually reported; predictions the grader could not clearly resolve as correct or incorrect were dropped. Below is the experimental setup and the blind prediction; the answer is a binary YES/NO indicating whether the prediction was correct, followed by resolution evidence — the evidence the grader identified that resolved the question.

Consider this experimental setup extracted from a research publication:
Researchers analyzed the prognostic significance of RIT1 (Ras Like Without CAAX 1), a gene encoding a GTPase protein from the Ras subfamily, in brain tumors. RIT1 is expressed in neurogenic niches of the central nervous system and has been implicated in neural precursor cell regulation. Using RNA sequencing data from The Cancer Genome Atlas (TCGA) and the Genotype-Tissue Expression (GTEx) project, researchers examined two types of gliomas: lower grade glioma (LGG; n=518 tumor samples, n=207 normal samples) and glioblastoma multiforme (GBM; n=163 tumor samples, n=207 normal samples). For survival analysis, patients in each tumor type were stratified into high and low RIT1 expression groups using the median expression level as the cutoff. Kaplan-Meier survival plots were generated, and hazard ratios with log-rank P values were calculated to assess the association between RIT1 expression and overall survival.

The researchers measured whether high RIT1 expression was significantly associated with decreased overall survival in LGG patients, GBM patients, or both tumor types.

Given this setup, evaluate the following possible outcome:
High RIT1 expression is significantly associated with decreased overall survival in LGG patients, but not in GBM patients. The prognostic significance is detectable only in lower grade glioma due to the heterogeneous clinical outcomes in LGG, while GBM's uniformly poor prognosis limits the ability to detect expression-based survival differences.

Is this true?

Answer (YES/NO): YES